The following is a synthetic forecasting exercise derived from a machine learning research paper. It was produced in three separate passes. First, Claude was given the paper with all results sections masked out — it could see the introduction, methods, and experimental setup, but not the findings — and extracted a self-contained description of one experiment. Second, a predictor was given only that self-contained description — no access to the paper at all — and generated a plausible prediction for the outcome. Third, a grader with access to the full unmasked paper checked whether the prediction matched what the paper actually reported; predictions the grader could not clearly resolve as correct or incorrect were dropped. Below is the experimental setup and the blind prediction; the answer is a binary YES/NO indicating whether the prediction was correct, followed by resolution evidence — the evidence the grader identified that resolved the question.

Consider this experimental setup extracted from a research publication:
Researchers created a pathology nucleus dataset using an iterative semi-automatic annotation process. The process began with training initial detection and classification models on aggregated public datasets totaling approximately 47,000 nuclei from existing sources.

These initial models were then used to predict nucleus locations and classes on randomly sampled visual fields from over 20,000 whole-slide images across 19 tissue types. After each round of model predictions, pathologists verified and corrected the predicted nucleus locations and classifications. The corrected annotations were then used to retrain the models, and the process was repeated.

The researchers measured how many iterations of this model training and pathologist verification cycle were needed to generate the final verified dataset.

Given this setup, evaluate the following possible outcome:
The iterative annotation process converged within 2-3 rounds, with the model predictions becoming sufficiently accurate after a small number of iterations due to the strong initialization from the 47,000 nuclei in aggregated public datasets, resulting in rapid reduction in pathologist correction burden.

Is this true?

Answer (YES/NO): NO